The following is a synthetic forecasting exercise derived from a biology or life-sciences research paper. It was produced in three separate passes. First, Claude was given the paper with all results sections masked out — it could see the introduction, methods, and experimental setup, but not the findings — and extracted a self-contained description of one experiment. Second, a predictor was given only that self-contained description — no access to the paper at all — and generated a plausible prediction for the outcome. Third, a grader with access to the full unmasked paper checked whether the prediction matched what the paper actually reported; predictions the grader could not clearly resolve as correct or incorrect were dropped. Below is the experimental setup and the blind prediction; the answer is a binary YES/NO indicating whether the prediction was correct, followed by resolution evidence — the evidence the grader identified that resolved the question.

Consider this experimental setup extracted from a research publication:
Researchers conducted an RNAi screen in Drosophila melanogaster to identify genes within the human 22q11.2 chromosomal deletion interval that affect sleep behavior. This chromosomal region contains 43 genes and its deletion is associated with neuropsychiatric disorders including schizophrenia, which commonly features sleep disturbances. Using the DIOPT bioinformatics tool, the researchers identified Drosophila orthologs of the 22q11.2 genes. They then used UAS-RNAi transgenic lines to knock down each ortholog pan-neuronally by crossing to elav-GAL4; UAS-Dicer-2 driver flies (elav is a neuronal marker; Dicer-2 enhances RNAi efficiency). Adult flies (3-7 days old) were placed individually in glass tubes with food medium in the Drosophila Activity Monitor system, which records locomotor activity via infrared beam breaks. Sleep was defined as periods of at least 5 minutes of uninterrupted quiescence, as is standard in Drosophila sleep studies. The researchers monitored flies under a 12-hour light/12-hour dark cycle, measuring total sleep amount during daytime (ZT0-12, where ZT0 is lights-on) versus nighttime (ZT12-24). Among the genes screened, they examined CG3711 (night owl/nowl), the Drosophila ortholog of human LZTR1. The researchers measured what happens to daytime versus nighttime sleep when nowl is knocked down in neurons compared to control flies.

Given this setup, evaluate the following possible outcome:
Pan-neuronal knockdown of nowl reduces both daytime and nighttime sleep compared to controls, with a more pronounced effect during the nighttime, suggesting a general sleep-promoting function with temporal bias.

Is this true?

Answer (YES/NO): YES